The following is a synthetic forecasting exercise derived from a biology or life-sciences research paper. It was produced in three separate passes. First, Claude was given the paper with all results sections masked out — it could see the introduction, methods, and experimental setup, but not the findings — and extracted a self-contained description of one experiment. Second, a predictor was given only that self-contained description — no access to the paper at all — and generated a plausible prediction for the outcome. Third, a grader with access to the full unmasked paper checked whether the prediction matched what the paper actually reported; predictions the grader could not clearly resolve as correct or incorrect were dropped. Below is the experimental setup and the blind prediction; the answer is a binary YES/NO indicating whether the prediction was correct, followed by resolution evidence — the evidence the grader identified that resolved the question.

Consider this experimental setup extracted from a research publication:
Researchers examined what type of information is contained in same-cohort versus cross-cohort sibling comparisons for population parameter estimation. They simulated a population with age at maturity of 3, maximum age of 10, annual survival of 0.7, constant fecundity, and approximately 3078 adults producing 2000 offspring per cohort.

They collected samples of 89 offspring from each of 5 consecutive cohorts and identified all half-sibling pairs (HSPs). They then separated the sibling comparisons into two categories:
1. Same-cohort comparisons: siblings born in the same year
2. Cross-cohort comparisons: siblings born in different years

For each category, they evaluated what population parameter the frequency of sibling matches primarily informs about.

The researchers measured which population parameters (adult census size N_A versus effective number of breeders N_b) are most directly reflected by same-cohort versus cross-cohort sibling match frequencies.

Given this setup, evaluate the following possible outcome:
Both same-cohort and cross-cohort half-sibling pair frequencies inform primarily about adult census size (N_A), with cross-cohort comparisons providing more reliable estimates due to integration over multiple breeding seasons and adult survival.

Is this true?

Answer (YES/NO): NO